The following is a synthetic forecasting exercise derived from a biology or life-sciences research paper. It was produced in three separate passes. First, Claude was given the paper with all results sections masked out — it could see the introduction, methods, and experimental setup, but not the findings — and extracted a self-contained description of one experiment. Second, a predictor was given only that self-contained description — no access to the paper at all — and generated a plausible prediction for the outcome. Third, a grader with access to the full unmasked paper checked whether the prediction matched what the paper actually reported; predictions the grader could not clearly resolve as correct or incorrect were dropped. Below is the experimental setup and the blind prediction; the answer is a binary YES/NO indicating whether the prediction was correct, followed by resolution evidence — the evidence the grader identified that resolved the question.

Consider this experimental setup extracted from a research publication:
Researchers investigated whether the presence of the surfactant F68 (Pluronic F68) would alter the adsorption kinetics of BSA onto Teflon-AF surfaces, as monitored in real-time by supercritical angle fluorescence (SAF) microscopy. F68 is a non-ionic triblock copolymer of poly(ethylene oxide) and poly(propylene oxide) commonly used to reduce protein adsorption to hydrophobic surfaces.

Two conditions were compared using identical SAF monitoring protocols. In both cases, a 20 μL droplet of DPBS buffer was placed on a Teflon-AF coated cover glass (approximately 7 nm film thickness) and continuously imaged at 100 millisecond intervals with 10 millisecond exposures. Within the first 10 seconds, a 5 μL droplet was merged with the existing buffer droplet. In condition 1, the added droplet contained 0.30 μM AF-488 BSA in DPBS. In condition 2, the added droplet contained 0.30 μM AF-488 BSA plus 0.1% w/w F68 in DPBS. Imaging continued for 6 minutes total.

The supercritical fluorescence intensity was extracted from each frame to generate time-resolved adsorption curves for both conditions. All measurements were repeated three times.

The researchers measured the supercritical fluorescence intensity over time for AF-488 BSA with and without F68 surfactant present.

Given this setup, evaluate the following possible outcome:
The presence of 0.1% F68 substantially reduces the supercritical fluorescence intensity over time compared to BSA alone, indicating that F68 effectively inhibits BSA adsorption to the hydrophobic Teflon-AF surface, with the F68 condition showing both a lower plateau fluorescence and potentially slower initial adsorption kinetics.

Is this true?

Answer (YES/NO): YES